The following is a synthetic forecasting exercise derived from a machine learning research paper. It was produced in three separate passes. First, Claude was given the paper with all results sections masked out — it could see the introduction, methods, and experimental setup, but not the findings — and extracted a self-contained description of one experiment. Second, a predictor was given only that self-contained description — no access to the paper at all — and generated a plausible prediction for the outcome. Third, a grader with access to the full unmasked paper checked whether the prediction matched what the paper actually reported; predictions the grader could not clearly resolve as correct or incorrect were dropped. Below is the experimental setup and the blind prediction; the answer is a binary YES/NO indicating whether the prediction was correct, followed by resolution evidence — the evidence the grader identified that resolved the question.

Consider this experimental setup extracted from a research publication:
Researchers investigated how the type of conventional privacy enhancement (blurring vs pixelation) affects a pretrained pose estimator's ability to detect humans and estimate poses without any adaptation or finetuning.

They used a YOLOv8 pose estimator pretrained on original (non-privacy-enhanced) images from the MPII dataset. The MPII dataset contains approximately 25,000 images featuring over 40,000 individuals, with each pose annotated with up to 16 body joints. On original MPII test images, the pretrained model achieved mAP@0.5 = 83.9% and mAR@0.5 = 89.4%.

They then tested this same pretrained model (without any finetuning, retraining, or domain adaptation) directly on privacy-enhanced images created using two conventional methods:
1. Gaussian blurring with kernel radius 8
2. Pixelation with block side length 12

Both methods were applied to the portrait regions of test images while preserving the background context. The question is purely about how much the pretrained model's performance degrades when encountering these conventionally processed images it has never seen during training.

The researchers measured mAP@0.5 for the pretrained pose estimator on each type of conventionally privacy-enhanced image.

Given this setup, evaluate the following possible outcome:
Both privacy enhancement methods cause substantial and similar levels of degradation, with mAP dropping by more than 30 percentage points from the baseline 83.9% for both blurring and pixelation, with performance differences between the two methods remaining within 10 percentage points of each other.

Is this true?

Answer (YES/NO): YES